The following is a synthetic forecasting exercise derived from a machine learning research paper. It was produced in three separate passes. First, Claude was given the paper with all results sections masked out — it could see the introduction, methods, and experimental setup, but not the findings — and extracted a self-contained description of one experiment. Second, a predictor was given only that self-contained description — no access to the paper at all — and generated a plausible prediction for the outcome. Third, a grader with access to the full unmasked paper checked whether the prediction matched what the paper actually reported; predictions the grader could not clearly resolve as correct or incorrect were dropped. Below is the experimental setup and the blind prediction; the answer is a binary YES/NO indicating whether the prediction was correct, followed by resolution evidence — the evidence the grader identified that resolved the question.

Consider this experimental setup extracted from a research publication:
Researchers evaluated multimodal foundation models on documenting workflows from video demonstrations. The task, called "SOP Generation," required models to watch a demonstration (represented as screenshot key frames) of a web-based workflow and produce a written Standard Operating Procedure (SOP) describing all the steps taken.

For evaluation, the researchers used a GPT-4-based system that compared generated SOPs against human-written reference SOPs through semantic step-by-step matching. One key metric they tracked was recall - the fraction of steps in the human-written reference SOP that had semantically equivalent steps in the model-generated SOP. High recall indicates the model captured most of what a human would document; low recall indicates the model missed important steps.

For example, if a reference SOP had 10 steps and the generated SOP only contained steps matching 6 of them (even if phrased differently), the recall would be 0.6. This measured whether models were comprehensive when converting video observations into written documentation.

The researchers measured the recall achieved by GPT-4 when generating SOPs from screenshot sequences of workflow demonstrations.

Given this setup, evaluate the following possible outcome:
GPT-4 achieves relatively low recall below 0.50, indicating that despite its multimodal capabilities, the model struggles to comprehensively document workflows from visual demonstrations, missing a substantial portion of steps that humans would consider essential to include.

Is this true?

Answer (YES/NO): NO